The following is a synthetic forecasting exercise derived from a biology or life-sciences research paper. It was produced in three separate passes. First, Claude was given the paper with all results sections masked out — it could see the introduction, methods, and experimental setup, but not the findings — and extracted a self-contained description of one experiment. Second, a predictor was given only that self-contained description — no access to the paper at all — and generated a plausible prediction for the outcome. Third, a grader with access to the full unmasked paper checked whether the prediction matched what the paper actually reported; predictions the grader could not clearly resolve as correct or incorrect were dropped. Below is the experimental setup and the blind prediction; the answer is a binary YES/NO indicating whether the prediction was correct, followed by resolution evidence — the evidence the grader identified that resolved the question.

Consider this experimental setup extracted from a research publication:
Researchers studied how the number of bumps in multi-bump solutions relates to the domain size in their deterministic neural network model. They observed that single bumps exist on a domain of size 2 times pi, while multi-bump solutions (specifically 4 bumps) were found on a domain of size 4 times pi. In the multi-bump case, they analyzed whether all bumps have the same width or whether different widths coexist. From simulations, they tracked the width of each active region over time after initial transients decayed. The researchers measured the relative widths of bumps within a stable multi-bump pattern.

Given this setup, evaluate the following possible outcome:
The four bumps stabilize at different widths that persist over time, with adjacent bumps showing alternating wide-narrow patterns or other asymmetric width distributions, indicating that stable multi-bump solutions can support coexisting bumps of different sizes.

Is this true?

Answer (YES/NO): NO